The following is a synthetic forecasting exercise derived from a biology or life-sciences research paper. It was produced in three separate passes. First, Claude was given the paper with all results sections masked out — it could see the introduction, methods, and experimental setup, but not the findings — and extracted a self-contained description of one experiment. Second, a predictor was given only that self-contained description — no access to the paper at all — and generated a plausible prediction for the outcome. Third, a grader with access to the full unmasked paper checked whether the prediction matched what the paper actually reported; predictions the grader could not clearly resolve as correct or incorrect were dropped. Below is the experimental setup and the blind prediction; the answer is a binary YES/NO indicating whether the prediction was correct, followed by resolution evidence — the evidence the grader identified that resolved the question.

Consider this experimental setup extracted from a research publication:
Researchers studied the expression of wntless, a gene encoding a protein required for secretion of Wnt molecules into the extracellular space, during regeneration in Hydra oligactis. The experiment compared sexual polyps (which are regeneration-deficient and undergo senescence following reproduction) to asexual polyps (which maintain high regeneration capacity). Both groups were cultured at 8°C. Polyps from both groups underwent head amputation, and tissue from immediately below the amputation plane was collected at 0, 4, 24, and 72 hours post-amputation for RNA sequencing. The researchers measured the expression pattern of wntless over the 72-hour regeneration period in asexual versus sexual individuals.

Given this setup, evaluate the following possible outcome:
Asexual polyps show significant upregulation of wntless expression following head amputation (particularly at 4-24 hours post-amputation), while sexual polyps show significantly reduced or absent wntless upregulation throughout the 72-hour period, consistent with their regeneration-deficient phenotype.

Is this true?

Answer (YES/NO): NO